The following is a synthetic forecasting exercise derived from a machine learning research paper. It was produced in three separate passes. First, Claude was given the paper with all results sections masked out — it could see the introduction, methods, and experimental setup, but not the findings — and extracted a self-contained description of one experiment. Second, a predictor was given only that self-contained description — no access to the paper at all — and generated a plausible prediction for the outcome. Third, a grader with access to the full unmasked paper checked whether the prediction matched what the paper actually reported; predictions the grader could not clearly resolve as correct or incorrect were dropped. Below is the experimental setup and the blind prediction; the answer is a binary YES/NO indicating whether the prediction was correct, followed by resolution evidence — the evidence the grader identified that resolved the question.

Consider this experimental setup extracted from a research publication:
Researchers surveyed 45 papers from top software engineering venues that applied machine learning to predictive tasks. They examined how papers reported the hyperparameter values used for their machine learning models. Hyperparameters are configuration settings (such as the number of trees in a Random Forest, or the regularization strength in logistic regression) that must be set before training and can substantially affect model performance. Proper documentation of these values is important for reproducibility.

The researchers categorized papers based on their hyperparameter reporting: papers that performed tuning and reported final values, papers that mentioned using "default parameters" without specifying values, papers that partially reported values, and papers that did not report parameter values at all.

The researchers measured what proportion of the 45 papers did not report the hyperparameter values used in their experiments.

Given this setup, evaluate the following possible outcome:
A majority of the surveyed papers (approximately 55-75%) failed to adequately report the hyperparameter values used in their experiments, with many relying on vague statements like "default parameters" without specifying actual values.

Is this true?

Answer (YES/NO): YES